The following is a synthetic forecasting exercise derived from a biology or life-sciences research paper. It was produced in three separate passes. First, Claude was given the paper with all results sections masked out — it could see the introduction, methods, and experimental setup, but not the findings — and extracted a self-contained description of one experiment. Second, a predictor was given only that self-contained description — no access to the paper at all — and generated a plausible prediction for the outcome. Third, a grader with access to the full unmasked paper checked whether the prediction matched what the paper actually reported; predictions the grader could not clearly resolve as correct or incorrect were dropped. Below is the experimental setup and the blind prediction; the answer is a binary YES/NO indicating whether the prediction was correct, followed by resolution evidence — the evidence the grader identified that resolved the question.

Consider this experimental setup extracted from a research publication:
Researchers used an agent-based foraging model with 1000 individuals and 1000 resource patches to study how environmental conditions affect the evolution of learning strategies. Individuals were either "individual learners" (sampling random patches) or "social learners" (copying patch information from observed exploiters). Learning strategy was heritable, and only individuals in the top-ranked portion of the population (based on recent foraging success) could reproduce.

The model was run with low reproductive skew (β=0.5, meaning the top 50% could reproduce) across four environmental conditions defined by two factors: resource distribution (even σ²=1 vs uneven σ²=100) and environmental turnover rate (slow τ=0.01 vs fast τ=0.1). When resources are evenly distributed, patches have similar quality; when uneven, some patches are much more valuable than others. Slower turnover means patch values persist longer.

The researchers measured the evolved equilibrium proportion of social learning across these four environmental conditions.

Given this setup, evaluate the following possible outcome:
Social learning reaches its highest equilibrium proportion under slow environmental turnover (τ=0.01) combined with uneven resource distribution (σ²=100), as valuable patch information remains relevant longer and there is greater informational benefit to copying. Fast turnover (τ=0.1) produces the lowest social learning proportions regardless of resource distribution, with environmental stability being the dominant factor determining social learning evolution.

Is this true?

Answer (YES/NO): YES